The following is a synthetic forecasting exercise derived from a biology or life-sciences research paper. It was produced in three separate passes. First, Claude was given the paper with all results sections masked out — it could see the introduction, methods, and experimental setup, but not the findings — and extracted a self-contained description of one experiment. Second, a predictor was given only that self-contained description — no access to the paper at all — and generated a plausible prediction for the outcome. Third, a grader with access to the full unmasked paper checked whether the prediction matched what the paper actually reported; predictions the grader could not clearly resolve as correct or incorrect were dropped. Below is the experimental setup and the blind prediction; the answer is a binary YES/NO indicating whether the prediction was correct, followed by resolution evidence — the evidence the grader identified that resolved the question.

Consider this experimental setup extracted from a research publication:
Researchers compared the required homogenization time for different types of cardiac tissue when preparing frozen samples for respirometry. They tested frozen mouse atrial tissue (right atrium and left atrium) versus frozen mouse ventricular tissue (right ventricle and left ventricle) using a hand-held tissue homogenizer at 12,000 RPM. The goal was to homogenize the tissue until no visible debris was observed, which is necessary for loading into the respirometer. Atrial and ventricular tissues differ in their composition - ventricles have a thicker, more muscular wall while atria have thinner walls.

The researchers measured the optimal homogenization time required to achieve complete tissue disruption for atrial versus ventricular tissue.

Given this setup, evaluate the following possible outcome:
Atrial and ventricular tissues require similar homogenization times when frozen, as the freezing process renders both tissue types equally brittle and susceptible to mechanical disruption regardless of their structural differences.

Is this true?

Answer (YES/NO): NO